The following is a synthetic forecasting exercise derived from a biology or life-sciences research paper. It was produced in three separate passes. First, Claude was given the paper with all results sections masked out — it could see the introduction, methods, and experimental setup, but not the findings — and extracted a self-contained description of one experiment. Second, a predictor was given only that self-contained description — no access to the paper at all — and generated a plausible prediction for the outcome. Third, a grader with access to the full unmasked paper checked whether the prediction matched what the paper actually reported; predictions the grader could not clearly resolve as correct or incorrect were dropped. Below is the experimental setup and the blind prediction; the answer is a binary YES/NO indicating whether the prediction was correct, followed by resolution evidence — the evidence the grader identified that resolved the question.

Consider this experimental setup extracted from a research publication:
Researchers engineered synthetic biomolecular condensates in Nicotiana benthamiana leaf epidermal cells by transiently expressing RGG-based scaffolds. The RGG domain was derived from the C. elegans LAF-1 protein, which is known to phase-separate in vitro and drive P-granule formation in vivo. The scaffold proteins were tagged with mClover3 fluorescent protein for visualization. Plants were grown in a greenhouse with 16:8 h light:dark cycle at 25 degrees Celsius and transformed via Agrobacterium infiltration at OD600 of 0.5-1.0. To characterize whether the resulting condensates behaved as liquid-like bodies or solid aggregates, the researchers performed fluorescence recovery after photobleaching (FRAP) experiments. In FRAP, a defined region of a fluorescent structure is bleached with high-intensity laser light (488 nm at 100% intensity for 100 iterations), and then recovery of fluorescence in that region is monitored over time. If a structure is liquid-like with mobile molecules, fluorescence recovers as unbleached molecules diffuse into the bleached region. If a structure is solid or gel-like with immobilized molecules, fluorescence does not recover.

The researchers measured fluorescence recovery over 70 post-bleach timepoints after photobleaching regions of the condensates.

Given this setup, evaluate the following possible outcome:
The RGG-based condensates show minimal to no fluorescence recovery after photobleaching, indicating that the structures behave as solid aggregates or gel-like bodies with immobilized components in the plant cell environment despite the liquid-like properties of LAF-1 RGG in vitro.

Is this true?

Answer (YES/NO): NO